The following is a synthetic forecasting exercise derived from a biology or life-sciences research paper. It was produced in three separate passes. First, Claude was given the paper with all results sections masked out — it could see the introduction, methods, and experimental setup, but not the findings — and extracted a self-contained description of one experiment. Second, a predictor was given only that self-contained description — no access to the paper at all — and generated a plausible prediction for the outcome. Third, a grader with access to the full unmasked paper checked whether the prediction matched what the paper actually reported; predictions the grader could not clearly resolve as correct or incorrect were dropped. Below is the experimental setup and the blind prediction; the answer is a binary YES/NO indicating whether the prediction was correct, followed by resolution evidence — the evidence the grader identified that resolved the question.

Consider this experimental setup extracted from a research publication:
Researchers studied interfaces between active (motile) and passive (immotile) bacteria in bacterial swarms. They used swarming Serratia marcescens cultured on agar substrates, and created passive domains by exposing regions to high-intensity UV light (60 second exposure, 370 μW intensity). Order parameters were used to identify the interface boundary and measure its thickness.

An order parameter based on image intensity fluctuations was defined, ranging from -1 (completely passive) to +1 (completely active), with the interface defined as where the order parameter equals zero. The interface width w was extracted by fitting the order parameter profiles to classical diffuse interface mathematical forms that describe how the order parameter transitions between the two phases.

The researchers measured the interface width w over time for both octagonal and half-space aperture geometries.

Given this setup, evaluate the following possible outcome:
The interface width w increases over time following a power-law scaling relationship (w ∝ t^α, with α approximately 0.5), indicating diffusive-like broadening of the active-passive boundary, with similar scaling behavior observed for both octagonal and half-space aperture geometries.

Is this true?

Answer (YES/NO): NO